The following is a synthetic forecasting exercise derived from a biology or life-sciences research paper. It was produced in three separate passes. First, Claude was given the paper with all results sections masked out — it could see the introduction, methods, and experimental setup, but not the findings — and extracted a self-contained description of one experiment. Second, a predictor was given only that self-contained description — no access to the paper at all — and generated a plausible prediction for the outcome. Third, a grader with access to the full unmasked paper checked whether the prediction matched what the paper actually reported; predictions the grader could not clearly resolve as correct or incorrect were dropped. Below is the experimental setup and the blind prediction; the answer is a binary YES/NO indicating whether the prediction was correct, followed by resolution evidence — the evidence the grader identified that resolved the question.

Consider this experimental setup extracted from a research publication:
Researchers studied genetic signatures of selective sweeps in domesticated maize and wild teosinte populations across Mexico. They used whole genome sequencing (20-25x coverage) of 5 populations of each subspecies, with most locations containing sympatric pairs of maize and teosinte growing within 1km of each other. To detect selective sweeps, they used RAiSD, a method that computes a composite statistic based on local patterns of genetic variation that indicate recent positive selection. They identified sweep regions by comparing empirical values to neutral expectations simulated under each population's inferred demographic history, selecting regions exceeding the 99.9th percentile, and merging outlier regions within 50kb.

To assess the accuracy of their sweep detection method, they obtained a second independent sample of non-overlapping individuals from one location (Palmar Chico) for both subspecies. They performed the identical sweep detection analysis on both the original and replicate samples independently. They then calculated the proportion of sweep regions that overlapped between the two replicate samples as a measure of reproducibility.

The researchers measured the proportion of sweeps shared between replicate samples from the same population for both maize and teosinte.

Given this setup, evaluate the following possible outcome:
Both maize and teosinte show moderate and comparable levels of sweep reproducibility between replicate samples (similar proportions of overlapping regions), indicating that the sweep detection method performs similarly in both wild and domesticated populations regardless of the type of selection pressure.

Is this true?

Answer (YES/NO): NO